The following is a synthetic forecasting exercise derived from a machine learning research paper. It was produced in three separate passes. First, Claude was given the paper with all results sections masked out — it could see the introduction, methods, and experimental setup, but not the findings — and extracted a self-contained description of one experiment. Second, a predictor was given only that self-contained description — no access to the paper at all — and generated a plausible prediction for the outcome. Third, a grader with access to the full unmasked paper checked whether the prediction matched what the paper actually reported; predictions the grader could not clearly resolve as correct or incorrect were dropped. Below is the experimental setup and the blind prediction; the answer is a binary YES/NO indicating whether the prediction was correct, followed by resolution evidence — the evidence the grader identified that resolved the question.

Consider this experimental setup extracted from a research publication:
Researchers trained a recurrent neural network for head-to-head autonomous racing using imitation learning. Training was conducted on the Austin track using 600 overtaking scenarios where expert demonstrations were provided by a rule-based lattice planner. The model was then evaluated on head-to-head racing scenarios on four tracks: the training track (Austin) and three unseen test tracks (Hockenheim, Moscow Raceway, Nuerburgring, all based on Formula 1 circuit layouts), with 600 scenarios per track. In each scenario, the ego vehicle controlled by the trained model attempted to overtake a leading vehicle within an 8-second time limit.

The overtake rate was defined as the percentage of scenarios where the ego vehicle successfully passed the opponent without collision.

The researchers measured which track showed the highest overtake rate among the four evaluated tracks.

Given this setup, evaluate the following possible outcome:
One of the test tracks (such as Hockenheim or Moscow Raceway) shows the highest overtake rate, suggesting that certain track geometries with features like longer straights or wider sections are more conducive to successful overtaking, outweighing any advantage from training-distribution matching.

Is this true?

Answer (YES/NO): YES